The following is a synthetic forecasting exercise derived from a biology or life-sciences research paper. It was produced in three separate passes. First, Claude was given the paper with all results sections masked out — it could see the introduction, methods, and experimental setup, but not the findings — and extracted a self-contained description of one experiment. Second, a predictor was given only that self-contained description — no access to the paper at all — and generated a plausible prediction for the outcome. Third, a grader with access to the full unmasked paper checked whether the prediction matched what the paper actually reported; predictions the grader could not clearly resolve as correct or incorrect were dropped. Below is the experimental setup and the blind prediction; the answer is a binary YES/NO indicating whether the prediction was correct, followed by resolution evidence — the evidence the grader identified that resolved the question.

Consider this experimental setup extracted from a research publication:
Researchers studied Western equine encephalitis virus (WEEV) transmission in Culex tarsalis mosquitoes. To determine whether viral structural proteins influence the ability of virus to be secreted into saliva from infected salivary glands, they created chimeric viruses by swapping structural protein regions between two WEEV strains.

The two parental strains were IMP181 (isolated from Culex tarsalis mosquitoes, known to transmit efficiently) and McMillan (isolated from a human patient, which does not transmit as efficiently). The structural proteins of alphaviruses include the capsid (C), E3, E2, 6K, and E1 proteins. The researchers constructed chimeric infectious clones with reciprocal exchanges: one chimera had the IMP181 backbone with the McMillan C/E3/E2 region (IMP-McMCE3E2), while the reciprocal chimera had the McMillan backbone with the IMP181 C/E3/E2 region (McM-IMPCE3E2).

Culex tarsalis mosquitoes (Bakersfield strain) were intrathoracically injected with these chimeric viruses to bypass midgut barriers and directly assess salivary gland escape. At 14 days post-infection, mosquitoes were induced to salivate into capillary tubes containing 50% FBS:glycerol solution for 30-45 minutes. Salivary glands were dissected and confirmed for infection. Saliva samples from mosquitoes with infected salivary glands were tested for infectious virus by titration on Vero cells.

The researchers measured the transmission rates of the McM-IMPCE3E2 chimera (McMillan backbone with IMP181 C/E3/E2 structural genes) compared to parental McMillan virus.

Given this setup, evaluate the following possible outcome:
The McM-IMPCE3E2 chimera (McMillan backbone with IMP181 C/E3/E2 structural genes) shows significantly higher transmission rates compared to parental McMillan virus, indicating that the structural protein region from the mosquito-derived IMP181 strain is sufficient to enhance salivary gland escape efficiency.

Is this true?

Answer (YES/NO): NO